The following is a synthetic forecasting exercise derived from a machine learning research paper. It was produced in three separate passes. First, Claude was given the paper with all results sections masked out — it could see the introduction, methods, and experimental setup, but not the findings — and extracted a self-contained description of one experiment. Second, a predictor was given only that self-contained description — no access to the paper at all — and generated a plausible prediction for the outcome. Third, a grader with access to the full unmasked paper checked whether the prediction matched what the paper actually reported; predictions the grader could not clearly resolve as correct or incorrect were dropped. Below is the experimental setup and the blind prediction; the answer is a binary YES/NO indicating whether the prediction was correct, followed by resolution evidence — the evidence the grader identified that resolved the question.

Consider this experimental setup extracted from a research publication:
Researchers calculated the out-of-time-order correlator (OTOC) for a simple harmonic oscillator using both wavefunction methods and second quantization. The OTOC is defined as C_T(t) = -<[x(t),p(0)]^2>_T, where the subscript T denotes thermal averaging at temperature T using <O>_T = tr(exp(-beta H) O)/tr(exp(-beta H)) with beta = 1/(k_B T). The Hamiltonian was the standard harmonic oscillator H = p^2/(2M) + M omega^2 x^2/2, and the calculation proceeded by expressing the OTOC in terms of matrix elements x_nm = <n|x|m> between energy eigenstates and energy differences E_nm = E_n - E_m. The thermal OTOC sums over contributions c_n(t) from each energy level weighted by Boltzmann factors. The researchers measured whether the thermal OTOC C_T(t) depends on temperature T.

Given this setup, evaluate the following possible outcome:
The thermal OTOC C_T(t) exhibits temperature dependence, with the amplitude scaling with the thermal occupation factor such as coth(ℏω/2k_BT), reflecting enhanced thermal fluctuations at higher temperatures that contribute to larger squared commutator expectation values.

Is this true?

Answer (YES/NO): NO